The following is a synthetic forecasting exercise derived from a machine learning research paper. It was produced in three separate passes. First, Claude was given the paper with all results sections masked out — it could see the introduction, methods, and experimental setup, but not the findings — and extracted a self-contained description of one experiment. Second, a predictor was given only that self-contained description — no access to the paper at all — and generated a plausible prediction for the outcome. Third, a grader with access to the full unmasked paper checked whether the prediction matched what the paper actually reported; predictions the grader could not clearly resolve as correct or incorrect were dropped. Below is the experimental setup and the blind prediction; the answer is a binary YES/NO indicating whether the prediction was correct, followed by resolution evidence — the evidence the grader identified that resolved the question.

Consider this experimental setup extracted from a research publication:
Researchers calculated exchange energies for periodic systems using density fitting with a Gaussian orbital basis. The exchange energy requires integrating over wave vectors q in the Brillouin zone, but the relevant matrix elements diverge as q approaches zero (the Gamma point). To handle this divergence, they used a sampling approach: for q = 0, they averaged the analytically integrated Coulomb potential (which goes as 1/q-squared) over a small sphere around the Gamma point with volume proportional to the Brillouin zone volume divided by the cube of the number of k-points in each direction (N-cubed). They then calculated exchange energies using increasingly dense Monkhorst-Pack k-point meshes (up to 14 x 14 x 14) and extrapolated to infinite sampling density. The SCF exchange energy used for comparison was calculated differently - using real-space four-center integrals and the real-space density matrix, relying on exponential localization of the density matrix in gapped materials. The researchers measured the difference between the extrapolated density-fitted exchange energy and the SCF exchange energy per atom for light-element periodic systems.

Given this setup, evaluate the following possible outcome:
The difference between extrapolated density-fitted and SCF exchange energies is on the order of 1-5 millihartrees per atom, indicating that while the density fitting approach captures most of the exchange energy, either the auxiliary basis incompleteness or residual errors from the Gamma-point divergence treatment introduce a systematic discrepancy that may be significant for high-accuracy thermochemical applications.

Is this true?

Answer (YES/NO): NO